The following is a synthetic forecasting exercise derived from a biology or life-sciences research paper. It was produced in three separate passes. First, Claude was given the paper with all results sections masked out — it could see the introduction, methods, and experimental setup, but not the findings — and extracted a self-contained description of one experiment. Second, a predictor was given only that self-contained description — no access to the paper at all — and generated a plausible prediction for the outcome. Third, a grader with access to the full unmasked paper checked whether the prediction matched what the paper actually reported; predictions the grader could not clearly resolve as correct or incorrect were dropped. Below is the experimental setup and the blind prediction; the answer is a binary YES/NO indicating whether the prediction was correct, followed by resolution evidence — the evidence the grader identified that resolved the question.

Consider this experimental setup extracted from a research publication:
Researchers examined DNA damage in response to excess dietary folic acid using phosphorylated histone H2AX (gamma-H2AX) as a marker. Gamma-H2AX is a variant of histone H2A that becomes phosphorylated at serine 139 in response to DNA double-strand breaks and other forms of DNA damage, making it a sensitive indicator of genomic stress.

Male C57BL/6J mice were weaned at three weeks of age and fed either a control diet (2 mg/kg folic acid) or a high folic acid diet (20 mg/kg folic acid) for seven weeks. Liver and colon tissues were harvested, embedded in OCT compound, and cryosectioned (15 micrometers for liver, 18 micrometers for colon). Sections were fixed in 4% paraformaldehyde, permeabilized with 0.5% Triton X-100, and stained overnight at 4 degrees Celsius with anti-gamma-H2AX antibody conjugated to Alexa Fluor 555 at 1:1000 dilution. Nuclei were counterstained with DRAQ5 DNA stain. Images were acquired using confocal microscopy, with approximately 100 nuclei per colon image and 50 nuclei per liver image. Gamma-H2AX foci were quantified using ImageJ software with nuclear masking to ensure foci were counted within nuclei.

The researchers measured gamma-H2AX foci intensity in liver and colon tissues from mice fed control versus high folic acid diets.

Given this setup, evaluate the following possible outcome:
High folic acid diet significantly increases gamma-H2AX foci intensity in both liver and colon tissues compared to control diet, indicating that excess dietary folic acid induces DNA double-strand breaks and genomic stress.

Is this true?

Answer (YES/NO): NO